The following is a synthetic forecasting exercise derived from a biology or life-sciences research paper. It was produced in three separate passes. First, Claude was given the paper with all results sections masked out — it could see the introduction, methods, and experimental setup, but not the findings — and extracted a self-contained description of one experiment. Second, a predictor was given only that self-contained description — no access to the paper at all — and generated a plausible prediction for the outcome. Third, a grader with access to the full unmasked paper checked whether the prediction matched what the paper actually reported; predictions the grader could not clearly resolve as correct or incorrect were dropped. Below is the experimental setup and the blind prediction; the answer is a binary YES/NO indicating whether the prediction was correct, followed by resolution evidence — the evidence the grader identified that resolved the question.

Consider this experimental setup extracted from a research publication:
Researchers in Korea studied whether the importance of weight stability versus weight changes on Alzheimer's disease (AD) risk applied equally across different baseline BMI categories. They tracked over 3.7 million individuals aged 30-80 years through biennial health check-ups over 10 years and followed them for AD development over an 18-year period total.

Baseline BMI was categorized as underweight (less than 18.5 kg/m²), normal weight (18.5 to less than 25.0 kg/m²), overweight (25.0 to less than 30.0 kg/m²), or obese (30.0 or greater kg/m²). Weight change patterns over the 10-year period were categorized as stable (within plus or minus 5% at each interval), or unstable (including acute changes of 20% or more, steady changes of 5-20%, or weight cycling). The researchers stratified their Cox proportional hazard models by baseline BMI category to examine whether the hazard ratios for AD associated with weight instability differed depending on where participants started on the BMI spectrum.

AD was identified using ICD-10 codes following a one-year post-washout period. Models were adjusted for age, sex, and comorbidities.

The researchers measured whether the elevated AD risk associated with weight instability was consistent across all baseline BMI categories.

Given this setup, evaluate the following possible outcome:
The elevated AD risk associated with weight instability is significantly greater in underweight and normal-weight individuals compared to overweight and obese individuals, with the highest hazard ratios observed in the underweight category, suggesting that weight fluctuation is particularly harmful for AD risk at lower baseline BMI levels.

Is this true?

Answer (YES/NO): NO